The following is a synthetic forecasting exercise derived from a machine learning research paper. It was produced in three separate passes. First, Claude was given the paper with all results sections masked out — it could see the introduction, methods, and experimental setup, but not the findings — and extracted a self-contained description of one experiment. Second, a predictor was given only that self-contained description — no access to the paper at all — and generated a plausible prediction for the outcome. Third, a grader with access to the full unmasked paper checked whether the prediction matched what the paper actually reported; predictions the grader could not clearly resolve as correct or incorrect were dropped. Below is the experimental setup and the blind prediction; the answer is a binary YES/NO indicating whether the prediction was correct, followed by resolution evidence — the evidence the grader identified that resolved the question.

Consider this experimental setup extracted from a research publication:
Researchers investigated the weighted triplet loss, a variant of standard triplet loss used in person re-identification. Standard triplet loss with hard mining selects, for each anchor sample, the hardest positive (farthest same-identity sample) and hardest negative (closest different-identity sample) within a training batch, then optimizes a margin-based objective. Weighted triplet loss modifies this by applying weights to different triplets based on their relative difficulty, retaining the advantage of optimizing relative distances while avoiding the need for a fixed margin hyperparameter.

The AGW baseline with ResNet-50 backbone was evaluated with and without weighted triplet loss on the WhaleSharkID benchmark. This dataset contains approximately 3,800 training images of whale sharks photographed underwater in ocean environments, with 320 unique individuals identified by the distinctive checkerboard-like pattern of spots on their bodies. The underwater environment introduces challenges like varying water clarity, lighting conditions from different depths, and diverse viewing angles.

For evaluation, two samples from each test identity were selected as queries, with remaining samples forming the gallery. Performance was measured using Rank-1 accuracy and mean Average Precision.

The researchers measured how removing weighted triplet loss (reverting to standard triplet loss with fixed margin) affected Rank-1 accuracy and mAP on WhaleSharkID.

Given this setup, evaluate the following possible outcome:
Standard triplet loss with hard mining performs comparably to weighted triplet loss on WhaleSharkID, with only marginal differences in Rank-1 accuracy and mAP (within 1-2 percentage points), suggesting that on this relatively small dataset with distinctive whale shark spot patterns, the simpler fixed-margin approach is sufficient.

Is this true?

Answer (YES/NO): YES